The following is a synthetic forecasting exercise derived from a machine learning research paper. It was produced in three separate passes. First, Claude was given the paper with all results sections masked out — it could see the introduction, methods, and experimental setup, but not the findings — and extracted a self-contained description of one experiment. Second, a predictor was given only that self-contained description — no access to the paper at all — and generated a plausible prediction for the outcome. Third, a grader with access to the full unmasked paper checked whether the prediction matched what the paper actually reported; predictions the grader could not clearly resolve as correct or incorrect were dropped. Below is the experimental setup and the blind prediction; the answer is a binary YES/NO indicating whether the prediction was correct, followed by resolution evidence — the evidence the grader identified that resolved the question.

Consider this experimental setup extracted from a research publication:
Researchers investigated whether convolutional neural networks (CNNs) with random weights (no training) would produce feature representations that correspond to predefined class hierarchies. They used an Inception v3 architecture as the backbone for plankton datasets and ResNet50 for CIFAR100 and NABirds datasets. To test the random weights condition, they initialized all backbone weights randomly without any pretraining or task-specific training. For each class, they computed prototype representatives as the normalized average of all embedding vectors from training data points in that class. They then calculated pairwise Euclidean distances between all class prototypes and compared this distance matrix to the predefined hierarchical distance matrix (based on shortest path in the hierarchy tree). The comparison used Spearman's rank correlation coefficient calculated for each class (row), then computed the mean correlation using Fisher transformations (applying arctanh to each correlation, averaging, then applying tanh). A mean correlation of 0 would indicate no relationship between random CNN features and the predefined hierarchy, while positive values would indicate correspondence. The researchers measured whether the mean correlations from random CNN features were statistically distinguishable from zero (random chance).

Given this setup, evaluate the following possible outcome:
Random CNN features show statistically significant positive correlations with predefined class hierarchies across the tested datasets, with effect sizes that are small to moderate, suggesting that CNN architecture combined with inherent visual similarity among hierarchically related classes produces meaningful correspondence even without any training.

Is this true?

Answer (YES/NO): YES